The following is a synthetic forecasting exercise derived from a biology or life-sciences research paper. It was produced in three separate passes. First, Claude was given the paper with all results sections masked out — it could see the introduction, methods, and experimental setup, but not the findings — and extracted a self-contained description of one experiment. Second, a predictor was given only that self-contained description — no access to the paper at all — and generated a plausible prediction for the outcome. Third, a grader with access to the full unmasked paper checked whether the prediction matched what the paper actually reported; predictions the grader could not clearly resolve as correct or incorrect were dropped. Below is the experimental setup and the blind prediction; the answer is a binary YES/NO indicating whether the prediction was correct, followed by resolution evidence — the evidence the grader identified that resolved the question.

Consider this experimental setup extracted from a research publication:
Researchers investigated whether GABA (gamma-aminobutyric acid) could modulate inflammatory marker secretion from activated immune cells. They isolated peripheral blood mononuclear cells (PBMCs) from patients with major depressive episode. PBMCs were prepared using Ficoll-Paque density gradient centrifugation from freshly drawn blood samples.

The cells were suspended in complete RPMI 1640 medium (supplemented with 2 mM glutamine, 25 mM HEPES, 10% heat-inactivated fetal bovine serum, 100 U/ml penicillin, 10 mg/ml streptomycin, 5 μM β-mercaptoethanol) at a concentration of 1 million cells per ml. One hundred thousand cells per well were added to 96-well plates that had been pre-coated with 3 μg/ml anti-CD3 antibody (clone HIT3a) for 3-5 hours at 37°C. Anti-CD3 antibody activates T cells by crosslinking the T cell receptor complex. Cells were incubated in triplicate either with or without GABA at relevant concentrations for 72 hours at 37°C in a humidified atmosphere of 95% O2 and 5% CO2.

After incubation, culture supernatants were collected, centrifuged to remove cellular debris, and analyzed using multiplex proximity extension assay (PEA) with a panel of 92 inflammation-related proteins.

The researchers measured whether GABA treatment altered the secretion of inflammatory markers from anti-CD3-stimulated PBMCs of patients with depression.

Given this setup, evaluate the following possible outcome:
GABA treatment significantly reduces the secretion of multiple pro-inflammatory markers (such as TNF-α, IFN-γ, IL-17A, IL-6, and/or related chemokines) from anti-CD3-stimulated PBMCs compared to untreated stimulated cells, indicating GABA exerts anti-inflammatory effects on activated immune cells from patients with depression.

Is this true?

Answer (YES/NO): NO